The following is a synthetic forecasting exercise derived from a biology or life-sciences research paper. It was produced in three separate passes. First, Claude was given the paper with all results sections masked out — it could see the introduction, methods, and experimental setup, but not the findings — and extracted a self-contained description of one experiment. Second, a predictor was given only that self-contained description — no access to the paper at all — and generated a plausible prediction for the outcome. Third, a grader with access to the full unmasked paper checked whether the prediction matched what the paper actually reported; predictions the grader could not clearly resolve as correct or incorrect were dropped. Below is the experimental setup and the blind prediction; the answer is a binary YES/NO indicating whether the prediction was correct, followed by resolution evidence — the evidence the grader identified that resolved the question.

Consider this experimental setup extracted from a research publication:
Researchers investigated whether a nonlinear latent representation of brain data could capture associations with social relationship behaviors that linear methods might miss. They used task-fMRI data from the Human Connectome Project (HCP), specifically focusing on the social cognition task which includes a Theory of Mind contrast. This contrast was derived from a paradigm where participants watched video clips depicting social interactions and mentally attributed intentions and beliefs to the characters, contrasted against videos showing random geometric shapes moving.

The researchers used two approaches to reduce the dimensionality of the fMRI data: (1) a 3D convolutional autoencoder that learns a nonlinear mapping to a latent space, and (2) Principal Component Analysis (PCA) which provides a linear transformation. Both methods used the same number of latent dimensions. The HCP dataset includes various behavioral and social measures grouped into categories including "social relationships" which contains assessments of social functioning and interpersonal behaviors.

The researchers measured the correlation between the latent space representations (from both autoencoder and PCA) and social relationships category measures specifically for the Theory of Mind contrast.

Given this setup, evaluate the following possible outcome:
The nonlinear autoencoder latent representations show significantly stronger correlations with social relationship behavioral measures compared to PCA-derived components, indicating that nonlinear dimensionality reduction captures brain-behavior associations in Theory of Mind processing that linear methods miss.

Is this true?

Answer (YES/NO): YES